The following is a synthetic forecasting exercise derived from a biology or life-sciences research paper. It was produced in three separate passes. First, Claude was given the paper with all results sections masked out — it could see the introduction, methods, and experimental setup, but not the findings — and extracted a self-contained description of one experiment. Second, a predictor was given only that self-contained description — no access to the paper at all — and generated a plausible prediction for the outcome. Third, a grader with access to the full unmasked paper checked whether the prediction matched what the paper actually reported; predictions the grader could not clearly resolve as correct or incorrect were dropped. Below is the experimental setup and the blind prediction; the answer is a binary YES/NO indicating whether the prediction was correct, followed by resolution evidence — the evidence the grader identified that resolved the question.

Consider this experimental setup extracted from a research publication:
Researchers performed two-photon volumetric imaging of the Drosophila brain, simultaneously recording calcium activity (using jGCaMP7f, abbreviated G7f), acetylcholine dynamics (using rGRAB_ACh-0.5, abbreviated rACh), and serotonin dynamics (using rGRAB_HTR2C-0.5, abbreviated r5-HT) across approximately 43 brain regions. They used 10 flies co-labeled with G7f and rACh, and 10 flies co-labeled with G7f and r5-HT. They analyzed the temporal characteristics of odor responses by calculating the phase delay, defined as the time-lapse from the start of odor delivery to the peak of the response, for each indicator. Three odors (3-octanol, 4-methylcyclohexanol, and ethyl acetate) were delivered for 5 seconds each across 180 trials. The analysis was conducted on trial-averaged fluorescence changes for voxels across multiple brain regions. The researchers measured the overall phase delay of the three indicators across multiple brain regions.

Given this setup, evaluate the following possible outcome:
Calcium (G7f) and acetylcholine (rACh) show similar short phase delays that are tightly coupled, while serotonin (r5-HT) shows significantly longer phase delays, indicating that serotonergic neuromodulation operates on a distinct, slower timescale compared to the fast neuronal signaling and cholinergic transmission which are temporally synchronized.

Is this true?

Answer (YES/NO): NO